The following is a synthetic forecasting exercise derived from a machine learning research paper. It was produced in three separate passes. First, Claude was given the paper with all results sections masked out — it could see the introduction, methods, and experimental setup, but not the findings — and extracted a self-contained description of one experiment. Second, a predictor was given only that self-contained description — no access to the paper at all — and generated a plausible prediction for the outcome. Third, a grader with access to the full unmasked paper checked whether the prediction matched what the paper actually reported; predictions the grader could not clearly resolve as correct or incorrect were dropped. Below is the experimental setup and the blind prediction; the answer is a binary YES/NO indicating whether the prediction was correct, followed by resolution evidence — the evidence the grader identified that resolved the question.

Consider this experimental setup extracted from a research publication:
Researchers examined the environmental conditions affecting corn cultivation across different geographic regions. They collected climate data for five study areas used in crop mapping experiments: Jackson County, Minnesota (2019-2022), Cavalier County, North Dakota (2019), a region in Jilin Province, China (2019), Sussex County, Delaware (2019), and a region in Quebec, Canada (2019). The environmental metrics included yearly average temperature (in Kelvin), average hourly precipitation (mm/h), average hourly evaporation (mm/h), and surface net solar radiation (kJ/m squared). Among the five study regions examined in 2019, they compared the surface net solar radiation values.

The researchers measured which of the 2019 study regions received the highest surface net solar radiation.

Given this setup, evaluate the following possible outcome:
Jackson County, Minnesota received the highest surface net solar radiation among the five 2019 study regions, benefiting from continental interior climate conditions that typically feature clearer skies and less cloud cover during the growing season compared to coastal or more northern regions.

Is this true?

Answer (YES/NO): NO